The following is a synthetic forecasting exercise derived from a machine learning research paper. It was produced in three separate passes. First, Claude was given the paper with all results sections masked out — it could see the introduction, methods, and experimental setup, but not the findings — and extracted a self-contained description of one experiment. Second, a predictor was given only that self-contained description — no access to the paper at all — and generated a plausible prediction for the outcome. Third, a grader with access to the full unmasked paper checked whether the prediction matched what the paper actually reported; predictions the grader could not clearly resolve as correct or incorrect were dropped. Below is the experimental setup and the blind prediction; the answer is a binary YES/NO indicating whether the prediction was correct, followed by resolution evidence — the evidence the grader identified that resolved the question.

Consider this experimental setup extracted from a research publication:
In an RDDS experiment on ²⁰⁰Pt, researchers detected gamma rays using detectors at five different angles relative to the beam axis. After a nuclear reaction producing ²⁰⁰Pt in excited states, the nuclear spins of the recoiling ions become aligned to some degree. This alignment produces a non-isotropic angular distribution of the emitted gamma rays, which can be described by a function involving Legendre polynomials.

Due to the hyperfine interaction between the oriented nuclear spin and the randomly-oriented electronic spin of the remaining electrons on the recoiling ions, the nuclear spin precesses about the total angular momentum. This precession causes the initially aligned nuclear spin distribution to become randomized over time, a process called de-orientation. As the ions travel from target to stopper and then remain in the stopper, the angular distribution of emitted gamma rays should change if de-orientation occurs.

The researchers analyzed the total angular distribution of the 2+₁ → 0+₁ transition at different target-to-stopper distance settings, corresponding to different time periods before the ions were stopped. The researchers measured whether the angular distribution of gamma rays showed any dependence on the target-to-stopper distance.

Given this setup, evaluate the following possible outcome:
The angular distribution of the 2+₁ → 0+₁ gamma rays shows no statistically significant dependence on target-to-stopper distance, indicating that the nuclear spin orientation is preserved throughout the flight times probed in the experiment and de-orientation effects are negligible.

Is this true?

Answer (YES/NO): NO